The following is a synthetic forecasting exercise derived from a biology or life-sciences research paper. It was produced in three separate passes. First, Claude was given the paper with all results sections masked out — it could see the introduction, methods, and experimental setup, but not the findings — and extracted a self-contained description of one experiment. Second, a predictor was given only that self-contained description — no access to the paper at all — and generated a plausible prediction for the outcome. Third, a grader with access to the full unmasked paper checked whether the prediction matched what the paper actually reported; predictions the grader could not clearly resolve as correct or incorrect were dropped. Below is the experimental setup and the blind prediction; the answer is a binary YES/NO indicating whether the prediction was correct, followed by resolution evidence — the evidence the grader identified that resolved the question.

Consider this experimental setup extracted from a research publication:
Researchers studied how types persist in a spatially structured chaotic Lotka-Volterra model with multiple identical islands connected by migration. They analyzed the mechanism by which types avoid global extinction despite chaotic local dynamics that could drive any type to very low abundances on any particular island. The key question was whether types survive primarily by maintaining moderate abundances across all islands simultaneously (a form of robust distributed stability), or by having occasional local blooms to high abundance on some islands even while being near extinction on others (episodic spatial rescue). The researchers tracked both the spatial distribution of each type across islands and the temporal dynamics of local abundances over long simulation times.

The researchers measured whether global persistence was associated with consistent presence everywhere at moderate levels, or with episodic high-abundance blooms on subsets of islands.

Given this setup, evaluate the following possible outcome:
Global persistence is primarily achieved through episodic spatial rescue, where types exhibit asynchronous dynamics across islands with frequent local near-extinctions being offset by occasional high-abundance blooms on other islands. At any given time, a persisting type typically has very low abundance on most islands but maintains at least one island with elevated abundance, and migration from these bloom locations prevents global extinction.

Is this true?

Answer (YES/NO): YES